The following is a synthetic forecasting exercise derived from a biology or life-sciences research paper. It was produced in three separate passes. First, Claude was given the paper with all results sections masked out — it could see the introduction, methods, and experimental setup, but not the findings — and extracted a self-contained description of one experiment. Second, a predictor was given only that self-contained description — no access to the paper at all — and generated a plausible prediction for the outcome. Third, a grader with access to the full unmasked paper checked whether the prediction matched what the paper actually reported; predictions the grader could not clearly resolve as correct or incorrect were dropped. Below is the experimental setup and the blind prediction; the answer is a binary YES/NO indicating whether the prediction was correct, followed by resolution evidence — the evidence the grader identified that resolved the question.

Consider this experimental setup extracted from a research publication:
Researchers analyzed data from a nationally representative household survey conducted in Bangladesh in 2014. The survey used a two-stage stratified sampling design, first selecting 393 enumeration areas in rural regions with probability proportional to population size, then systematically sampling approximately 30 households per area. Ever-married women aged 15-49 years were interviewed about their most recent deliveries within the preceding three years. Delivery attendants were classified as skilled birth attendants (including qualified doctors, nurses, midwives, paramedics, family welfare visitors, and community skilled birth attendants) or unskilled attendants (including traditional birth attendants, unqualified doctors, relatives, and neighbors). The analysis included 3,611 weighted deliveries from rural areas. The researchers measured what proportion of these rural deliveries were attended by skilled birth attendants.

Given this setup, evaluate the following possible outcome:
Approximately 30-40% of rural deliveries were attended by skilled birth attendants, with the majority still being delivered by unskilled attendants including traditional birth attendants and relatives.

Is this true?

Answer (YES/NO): YES